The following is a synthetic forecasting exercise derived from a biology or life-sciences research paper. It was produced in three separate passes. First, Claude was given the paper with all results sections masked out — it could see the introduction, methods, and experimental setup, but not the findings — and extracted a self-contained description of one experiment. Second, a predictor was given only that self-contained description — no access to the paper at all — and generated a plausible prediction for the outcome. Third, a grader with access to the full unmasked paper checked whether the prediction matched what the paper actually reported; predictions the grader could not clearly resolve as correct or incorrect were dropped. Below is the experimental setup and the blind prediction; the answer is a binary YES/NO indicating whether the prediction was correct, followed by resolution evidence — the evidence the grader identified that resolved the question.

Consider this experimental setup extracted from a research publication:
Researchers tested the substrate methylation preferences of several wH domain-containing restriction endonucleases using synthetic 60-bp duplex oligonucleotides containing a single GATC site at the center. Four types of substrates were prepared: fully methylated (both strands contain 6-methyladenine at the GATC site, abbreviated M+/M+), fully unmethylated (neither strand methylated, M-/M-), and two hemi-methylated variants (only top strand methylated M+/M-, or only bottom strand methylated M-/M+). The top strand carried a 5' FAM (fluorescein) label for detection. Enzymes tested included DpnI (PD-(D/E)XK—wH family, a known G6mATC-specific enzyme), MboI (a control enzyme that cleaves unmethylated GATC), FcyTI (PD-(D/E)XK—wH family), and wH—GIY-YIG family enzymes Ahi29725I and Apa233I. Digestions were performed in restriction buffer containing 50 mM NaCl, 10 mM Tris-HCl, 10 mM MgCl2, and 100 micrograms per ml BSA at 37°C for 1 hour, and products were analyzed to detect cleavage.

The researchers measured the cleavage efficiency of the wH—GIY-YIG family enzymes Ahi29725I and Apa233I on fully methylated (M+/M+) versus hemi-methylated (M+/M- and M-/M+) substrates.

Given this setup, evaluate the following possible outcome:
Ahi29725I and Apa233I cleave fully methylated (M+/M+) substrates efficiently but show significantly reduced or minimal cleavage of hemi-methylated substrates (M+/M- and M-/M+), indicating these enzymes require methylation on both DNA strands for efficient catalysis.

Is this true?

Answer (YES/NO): NO